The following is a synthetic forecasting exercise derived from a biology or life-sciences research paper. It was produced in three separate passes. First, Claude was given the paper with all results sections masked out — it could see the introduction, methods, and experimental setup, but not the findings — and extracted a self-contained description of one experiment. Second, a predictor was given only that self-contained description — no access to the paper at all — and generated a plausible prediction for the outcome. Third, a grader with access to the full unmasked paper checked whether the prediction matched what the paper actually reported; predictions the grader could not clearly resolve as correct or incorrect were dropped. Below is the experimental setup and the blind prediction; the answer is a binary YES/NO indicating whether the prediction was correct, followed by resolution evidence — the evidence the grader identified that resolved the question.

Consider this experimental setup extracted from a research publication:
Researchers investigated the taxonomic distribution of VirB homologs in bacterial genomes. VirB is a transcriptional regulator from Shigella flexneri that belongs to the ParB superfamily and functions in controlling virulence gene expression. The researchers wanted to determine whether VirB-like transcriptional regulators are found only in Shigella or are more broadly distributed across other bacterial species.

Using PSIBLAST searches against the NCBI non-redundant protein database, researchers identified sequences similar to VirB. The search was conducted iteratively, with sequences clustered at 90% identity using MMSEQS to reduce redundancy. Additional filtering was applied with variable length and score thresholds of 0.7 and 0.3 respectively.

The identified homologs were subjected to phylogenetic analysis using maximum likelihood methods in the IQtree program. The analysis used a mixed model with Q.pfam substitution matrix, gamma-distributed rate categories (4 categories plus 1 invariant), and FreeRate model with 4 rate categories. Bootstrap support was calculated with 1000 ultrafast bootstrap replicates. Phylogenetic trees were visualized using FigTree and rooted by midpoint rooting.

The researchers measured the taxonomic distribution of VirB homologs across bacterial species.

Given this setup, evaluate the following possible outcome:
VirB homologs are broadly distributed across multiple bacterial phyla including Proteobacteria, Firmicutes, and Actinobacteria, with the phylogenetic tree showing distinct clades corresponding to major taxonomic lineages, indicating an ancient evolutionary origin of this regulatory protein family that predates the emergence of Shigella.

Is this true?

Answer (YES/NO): NO